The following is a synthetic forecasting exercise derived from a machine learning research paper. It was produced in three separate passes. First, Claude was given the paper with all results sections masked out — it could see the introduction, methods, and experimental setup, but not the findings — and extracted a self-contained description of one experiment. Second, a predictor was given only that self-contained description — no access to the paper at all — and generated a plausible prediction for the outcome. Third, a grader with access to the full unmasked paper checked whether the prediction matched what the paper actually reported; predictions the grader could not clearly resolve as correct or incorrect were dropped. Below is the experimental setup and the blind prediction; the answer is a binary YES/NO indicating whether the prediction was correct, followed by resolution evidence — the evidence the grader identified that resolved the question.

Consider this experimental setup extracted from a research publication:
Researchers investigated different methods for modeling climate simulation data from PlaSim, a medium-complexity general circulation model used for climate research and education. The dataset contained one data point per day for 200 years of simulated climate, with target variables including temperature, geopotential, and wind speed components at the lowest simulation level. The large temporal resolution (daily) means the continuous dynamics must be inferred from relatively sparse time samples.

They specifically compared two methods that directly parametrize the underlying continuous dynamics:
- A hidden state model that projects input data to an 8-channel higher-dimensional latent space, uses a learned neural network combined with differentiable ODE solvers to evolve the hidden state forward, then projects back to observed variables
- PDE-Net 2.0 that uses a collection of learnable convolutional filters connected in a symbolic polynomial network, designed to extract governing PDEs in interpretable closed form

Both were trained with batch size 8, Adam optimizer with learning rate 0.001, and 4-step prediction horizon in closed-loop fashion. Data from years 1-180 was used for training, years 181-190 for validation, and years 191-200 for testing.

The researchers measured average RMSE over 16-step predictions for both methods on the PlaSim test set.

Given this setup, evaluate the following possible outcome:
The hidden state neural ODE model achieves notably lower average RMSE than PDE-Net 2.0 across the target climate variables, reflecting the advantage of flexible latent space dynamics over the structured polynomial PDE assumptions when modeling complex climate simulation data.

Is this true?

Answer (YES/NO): YES